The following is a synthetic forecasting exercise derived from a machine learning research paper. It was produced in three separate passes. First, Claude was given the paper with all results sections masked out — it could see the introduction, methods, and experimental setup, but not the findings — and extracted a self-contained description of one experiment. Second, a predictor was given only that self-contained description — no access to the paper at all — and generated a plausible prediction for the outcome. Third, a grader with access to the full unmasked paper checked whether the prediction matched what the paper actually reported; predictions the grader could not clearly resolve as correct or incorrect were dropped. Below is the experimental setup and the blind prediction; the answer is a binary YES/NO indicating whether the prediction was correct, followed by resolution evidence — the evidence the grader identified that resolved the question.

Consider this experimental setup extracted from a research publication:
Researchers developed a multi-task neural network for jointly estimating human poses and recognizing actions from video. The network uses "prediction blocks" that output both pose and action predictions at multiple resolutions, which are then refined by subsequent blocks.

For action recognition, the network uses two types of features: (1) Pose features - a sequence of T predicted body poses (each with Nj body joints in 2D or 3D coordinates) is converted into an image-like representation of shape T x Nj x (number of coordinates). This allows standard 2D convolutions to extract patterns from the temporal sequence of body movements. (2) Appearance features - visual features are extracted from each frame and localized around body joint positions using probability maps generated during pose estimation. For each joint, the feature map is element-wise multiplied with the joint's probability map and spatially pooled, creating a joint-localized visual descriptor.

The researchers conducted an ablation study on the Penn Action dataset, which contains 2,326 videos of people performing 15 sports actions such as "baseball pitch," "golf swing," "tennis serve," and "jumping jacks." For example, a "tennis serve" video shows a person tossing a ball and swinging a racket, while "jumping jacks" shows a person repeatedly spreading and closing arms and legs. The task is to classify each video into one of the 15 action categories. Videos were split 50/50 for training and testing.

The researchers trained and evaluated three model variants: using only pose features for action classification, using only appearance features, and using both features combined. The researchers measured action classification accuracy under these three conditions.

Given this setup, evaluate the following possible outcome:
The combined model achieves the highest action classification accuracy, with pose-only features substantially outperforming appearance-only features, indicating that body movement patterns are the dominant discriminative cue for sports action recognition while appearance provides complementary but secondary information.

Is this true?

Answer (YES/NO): NO